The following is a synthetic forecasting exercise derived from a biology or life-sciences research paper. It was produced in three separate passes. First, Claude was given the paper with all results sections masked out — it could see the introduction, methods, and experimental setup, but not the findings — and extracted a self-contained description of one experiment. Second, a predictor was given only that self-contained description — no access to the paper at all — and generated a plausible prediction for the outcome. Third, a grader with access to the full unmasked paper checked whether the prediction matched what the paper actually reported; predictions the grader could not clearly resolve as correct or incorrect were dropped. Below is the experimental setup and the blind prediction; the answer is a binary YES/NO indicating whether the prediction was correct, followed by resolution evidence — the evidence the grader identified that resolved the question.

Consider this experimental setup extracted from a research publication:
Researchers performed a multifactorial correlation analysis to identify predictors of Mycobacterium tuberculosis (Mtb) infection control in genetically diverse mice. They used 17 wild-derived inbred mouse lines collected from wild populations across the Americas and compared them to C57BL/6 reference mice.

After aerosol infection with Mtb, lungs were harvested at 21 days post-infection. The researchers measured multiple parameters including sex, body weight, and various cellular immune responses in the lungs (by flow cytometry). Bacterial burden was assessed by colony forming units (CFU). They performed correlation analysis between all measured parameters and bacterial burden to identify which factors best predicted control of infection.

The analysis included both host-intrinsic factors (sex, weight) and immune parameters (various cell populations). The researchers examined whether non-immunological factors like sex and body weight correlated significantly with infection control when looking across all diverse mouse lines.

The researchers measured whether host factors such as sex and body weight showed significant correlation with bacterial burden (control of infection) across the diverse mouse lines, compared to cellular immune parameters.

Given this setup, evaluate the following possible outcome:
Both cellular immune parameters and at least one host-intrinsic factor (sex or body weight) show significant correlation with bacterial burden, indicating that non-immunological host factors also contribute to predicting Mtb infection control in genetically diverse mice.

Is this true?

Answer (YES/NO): NO